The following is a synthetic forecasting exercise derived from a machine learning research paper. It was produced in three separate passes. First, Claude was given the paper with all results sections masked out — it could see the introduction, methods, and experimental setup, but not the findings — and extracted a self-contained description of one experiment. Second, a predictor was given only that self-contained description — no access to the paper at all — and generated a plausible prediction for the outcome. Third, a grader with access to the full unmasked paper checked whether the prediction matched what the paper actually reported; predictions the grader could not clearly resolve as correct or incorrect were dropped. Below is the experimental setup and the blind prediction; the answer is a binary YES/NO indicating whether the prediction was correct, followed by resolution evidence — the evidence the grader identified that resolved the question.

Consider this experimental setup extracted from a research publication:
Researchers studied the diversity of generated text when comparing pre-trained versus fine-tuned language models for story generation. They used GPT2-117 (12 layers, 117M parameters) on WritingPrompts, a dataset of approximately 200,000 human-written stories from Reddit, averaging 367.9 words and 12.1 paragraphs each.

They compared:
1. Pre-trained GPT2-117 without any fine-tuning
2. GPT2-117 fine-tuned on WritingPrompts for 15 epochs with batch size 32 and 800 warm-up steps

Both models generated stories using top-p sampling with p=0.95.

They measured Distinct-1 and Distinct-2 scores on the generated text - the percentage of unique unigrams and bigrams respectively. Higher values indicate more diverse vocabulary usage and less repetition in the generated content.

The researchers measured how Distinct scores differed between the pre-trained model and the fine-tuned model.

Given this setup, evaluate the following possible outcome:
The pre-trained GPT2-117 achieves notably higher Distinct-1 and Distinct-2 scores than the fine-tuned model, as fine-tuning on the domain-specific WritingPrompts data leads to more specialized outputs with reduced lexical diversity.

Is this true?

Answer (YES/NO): YES